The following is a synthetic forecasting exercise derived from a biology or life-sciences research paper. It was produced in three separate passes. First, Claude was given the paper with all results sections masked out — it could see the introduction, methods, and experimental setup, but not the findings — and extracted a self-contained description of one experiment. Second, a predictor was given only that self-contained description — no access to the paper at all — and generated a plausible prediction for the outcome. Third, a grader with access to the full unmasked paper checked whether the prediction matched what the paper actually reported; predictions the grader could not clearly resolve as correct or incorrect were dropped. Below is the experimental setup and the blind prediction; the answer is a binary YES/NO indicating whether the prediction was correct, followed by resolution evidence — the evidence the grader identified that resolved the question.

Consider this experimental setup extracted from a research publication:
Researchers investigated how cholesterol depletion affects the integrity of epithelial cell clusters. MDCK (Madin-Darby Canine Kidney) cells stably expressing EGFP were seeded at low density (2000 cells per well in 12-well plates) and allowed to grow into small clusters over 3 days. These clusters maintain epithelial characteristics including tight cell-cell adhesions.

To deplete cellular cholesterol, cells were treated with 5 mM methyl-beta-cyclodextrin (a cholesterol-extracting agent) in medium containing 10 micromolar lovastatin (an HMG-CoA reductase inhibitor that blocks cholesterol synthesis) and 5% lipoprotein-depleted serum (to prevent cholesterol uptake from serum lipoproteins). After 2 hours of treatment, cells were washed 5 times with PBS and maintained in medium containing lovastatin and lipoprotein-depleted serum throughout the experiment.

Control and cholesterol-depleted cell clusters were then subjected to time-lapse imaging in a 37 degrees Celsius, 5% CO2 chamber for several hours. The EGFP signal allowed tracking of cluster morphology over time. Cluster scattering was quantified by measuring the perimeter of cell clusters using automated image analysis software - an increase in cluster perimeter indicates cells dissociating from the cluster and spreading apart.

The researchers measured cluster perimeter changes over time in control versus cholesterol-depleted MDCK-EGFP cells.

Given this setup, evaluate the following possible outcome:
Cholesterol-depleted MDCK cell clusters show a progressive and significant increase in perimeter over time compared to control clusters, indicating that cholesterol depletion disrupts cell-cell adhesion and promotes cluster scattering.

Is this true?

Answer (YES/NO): YES